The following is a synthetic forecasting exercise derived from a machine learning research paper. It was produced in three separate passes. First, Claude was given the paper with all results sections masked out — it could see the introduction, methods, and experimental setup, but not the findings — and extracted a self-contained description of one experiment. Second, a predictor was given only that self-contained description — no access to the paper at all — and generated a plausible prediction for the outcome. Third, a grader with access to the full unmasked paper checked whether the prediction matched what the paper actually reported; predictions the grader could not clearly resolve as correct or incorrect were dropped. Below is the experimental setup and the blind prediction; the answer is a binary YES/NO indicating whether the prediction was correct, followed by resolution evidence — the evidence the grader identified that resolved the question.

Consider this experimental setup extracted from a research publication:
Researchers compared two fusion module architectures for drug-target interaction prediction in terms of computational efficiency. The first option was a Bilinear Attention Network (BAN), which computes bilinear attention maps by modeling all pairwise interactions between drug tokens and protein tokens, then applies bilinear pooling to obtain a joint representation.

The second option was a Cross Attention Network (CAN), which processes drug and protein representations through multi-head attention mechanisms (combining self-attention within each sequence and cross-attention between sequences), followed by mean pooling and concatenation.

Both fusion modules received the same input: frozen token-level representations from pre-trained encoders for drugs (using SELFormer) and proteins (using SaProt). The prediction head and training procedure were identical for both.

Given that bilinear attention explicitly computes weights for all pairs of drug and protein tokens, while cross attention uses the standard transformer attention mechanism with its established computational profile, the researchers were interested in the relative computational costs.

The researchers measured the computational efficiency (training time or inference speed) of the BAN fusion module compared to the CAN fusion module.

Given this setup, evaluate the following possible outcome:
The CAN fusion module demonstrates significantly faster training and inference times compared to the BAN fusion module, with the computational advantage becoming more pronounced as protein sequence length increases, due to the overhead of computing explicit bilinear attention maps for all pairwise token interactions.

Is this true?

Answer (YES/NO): NO